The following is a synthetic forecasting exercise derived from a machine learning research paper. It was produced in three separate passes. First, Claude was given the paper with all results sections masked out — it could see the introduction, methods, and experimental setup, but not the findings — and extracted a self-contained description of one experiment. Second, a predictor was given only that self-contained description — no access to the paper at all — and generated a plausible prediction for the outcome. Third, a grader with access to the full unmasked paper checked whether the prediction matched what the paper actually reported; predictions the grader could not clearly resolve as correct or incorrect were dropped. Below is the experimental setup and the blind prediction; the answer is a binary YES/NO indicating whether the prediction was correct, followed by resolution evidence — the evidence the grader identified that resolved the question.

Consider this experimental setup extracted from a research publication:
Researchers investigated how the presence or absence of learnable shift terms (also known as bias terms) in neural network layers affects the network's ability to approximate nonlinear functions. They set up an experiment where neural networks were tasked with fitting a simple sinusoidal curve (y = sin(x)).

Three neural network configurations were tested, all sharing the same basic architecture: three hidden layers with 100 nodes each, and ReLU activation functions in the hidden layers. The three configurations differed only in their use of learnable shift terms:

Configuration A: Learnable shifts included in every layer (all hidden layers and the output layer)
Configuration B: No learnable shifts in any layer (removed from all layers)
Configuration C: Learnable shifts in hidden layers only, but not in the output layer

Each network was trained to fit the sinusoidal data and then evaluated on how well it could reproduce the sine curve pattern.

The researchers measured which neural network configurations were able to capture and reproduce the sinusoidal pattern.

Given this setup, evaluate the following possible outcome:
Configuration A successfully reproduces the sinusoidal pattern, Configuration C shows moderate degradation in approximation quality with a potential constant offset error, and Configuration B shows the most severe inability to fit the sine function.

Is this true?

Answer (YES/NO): NO